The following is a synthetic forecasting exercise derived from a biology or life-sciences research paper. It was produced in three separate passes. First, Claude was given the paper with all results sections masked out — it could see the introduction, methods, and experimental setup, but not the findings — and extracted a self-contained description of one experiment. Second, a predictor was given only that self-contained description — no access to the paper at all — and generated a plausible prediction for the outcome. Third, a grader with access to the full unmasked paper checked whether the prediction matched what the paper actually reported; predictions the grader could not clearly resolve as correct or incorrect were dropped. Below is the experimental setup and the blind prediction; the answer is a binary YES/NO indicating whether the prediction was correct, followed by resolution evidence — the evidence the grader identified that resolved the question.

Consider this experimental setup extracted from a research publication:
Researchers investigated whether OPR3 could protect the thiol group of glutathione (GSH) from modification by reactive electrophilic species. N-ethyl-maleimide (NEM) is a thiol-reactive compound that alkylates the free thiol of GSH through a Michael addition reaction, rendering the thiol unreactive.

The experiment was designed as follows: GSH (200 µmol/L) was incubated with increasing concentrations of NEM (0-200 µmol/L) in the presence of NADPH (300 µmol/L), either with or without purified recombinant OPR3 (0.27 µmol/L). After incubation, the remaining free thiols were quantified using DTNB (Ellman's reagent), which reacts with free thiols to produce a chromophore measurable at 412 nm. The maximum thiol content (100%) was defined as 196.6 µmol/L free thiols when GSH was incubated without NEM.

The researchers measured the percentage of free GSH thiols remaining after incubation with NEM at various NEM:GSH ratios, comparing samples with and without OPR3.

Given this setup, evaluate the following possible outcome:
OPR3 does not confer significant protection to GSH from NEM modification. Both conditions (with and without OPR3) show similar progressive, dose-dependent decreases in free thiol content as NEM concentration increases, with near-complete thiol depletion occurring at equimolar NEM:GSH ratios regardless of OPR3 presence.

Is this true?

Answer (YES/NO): NO